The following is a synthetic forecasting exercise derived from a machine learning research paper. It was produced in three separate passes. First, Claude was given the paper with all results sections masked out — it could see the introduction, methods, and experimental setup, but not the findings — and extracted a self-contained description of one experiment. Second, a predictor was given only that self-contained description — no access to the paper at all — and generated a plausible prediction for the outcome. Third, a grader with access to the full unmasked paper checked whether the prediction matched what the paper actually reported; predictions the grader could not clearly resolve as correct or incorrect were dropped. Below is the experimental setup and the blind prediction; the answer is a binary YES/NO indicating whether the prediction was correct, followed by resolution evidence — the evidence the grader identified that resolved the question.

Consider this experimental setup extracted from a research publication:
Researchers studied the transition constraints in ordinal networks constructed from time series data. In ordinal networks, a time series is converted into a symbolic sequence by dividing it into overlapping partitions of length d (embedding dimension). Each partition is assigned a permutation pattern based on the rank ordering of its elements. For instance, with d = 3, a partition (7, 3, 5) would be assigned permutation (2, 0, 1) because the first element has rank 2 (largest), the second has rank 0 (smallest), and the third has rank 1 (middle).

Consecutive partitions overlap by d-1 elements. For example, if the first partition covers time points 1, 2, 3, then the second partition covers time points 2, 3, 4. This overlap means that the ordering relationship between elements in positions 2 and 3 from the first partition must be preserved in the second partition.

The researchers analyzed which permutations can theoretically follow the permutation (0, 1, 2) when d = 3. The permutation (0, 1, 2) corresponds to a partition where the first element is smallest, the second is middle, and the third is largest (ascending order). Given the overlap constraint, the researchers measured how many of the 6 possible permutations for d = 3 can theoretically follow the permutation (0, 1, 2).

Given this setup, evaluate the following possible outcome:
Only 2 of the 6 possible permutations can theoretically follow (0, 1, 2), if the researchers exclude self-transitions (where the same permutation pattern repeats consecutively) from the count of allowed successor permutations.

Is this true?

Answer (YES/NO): NO